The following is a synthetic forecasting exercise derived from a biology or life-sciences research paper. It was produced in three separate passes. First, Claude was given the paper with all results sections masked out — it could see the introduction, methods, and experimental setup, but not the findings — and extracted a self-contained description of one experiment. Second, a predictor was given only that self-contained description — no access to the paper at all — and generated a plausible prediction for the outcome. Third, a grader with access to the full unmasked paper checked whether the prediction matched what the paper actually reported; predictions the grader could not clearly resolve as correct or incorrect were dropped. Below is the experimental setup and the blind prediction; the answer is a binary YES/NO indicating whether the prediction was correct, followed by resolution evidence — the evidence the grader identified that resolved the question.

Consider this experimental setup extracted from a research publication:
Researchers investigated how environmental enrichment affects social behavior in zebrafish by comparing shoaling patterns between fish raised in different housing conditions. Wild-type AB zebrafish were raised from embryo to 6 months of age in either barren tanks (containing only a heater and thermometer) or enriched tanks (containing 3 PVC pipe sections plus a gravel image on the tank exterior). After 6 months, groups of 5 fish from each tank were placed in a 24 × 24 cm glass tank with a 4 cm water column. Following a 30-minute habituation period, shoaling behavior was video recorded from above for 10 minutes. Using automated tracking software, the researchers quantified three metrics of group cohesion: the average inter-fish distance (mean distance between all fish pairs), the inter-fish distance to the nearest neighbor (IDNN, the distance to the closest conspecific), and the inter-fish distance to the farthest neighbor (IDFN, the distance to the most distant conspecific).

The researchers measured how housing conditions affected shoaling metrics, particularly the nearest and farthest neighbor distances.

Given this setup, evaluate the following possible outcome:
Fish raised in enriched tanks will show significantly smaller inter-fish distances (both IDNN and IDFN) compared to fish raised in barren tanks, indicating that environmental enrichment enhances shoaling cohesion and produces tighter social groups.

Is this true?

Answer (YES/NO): NO